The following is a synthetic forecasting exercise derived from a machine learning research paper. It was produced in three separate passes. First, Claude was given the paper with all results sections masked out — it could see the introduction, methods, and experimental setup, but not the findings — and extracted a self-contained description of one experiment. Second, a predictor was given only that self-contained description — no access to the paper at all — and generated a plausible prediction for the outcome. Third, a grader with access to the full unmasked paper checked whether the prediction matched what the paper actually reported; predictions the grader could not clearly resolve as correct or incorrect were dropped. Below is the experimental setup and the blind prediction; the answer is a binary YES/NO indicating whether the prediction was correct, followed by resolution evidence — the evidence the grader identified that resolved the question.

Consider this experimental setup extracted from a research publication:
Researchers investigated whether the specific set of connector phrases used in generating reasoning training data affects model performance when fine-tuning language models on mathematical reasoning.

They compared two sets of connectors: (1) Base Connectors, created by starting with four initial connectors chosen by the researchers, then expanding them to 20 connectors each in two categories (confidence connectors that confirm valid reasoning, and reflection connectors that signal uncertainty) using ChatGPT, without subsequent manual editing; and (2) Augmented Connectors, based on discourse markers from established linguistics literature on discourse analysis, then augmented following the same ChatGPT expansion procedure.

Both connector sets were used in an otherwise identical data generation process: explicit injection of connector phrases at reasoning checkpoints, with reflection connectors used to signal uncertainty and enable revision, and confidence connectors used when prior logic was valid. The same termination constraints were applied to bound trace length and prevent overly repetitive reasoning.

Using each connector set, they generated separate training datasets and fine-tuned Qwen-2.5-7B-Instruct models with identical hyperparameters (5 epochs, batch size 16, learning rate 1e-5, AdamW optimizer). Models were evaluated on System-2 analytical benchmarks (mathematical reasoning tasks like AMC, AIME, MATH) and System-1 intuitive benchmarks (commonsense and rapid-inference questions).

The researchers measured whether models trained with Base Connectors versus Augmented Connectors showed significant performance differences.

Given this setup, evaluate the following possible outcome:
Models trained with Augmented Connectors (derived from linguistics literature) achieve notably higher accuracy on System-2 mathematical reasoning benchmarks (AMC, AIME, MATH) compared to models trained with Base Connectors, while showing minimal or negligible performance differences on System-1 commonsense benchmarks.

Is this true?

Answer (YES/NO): NO